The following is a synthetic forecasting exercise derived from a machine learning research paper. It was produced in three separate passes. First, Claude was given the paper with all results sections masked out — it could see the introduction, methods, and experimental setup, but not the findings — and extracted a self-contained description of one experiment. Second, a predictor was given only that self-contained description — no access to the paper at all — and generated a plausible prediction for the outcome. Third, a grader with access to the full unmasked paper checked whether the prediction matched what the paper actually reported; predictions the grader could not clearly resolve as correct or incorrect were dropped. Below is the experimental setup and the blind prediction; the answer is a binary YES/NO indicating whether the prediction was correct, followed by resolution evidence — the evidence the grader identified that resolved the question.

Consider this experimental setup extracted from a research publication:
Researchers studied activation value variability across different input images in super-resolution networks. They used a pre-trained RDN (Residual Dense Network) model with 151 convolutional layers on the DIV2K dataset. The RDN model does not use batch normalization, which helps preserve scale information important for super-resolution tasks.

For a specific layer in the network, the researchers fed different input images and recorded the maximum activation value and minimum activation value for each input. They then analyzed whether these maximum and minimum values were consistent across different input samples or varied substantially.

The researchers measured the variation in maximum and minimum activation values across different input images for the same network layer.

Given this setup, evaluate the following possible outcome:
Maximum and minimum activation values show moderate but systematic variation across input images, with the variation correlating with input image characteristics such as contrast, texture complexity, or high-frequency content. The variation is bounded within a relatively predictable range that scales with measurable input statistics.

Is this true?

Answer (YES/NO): NO